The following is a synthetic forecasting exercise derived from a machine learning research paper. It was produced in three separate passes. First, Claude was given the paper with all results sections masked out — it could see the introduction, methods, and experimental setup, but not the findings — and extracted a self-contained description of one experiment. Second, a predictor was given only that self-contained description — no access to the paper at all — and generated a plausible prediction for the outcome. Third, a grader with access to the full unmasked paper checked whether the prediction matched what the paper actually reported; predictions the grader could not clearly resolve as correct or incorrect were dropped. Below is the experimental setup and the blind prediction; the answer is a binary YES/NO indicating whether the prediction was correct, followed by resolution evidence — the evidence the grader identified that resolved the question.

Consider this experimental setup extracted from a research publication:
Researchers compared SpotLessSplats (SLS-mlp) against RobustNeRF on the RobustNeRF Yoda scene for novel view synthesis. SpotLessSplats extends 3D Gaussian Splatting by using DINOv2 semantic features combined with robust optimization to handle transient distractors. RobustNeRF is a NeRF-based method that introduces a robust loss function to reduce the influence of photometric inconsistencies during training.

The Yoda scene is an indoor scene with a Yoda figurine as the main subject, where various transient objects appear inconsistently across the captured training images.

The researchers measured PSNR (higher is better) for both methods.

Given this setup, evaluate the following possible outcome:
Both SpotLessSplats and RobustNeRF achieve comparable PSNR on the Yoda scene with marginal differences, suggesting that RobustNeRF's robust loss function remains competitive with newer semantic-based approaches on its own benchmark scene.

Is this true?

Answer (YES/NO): NO